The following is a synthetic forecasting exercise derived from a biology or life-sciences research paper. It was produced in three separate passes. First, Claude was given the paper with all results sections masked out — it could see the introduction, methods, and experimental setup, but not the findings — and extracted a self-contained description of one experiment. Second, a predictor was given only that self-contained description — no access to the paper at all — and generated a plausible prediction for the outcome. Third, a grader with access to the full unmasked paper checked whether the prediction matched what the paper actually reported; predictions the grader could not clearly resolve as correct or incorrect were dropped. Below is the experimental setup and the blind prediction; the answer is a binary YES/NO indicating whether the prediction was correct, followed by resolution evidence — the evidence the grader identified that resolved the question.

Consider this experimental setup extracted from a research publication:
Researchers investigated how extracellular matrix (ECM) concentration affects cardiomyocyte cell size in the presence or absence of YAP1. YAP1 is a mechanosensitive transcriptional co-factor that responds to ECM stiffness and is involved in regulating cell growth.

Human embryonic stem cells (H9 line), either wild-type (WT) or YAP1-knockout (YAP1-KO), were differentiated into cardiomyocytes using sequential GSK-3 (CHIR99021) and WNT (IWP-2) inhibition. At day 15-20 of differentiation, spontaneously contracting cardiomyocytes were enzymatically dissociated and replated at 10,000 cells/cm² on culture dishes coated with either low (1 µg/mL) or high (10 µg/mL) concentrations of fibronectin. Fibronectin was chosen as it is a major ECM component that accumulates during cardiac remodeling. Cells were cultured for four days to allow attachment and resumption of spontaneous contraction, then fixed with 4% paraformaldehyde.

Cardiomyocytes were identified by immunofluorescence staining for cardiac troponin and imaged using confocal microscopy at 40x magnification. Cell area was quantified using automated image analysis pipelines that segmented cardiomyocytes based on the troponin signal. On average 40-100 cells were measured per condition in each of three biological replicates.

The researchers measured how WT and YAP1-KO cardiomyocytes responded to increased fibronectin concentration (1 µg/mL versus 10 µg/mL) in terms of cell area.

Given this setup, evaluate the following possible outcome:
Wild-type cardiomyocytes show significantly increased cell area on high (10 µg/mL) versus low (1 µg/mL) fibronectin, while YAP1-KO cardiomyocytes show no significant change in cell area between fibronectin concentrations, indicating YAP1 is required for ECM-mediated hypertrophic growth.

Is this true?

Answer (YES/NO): NO